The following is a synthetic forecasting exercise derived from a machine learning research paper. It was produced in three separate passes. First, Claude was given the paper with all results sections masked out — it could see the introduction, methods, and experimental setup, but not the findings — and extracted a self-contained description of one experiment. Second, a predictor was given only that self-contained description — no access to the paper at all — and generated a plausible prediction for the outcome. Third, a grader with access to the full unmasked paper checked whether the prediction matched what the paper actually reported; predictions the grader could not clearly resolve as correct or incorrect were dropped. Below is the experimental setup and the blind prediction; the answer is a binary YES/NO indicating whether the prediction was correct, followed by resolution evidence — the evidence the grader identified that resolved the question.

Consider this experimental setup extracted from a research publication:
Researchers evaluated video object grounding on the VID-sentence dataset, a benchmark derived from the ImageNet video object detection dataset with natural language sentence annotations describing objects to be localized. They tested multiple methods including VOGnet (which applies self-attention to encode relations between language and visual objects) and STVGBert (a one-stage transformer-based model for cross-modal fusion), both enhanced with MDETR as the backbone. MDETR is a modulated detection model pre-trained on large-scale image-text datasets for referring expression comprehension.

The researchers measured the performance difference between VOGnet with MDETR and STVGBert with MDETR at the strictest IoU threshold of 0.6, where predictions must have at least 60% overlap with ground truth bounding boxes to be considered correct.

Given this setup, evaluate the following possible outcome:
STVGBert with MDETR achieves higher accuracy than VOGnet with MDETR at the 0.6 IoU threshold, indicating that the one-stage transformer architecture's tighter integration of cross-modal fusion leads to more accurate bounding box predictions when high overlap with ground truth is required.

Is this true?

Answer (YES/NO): YES